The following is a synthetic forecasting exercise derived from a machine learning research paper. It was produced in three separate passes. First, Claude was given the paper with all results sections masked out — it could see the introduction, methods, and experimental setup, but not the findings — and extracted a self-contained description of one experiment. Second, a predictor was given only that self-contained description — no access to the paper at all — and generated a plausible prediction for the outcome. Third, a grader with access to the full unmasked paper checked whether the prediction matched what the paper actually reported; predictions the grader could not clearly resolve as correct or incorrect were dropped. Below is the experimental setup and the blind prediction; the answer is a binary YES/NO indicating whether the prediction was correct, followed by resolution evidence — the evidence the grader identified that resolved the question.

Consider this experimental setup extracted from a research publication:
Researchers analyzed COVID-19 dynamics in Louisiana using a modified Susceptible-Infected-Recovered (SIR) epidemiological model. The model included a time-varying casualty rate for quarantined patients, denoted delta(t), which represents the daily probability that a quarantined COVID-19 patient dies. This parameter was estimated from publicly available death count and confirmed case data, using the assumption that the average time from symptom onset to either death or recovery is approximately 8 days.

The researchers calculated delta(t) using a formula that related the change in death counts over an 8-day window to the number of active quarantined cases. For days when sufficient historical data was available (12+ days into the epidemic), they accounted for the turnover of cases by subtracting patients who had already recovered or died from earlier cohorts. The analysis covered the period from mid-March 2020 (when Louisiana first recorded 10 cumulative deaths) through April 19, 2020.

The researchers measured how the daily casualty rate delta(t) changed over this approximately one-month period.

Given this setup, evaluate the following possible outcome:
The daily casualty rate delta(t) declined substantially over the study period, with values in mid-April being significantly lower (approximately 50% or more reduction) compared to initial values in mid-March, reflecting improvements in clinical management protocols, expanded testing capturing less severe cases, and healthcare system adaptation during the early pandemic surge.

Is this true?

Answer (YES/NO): YES